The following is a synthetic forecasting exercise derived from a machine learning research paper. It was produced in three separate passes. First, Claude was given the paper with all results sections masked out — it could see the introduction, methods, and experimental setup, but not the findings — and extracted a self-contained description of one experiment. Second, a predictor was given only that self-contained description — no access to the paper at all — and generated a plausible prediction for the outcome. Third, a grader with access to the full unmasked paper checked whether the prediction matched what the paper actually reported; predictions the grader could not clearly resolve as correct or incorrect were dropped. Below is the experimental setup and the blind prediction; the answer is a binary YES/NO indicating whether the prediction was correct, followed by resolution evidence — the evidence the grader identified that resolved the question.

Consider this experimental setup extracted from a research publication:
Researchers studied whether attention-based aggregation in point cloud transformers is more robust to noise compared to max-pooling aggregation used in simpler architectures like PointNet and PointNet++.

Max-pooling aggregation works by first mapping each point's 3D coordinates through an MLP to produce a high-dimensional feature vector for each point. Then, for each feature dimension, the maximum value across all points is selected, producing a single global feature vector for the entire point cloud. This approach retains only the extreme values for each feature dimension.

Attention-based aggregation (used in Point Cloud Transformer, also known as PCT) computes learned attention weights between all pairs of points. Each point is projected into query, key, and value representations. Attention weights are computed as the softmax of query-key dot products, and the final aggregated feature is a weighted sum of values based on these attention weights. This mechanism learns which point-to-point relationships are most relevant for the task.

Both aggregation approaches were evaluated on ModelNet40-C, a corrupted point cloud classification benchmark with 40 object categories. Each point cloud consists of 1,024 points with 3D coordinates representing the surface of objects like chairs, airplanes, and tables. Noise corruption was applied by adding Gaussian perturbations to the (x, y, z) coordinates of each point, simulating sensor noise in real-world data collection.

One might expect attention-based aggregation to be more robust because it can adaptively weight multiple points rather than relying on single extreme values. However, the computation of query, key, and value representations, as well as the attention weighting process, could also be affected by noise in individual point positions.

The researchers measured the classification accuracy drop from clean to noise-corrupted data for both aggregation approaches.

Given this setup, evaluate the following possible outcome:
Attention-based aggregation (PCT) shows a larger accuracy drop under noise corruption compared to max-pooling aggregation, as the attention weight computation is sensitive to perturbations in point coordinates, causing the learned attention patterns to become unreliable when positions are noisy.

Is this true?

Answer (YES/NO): YES